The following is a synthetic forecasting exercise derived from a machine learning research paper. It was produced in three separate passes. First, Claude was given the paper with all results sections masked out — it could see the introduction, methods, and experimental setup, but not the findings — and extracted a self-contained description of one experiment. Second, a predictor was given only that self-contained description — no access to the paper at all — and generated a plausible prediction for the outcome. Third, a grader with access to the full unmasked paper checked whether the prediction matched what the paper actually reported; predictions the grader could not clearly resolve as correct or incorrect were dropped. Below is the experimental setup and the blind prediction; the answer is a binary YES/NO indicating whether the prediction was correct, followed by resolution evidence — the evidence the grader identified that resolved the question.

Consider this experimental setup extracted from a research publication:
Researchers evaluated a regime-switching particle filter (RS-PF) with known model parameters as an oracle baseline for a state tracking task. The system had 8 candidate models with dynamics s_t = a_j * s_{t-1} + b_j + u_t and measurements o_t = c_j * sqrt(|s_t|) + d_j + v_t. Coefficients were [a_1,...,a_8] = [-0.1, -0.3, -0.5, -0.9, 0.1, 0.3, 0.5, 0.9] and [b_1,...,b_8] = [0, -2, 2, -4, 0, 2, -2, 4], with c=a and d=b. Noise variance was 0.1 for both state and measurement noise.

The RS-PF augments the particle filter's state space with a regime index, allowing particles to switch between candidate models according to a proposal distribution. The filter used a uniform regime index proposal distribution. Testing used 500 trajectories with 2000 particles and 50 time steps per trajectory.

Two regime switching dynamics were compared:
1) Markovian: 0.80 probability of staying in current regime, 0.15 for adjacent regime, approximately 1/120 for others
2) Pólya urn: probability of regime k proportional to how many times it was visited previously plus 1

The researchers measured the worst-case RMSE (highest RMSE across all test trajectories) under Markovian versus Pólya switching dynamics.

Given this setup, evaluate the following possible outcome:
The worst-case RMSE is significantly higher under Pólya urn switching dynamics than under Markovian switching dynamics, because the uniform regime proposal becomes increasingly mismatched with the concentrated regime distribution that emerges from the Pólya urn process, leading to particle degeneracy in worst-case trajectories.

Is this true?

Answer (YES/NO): NO